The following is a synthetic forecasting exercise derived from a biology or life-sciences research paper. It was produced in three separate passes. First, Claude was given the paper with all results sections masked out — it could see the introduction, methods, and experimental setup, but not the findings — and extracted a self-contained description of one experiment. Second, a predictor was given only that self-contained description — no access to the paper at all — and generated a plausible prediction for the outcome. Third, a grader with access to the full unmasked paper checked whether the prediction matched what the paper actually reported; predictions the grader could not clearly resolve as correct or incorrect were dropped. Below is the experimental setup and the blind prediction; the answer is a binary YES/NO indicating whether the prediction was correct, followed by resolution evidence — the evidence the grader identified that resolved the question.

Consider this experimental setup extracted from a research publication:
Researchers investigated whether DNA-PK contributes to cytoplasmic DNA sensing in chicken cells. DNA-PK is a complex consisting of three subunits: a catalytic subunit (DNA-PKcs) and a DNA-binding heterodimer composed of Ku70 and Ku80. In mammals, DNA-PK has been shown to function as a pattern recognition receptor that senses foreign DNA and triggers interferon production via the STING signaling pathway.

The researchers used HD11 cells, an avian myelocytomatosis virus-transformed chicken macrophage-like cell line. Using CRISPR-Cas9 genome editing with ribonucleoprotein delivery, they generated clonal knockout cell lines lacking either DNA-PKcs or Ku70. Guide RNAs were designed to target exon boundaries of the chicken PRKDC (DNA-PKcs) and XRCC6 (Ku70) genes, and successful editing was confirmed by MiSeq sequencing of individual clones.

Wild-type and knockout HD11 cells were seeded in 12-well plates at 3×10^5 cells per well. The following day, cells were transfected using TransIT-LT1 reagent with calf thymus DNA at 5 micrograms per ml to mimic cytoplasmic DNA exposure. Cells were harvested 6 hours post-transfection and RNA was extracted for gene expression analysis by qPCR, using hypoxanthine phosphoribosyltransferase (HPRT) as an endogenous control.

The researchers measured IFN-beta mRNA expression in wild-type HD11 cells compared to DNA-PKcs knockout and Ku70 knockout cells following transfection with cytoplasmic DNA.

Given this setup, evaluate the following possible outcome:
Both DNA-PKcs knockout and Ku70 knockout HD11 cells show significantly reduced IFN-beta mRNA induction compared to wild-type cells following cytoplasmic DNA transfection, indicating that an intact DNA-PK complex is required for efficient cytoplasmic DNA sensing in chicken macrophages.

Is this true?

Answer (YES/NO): NO